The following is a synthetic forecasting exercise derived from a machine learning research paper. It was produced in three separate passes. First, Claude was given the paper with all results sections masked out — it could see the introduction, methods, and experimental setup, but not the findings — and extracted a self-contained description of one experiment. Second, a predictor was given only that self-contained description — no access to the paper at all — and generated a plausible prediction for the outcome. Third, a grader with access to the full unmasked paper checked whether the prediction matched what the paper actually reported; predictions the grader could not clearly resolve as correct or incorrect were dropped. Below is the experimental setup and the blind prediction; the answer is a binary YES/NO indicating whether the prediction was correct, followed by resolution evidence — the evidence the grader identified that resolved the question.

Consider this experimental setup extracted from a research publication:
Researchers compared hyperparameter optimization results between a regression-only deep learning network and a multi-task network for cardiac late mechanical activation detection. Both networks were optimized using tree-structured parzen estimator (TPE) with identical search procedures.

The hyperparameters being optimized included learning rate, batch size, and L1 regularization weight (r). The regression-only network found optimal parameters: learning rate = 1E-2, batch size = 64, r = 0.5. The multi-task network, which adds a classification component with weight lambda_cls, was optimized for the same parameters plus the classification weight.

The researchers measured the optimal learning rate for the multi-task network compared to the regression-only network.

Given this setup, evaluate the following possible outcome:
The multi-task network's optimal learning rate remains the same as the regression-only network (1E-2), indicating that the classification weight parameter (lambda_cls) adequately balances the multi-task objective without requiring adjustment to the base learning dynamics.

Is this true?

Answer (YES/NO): NO